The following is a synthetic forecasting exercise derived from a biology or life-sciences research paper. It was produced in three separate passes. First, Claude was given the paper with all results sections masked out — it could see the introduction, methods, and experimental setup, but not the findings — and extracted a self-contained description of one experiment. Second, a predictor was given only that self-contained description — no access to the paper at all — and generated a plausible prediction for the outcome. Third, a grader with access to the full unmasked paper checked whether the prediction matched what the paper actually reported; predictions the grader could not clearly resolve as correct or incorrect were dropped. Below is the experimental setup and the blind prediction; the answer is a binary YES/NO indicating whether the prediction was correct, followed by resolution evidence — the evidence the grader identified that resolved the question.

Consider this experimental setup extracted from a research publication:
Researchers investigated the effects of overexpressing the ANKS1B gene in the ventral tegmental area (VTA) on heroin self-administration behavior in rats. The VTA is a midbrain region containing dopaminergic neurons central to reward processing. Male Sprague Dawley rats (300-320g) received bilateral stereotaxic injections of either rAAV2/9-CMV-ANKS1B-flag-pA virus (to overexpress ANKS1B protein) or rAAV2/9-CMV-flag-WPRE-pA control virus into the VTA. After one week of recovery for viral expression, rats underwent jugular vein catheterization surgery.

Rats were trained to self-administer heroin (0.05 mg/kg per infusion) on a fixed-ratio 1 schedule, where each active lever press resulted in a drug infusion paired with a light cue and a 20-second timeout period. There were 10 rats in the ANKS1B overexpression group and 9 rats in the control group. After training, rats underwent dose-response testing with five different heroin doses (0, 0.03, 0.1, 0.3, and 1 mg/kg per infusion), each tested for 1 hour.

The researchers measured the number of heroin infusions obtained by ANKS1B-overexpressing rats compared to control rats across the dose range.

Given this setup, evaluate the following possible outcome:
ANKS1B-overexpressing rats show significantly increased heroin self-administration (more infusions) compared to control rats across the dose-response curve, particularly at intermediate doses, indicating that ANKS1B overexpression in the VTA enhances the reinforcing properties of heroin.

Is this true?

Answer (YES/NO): NO